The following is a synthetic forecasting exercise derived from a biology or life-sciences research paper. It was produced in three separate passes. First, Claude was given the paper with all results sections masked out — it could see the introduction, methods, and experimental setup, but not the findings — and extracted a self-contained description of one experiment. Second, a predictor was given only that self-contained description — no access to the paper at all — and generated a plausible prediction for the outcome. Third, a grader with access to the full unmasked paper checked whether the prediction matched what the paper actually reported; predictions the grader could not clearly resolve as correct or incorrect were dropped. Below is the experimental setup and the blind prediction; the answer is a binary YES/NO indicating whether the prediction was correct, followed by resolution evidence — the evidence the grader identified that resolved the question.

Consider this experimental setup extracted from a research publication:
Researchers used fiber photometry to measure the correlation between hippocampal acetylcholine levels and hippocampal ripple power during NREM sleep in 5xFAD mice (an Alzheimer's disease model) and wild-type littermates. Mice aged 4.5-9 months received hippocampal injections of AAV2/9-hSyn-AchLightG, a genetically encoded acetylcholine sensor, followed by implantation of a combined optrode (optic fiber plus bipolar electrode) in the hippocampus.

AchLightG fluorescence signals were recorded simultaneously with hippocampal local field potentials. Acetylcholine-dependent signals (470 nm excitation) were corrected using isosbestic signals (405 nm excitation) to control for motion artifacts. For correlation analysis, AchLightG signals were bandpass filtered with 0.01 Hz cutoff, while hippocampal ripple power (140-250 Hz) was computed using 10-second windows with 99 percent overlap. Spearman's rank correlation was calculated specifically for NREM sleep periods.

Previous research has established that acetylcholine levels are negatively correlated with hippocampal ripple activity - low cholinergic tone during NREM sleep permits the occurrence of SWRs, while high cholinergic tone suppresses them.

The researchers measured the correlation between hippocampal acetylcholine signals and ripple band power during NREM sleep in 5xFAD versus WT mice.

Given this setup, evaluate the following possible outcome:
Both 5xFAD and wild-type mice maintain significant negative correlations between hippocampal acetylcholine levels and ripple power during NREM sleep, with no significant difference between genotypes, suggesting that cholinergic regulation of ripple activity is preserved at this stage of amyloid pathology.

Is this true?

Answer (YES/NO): YES